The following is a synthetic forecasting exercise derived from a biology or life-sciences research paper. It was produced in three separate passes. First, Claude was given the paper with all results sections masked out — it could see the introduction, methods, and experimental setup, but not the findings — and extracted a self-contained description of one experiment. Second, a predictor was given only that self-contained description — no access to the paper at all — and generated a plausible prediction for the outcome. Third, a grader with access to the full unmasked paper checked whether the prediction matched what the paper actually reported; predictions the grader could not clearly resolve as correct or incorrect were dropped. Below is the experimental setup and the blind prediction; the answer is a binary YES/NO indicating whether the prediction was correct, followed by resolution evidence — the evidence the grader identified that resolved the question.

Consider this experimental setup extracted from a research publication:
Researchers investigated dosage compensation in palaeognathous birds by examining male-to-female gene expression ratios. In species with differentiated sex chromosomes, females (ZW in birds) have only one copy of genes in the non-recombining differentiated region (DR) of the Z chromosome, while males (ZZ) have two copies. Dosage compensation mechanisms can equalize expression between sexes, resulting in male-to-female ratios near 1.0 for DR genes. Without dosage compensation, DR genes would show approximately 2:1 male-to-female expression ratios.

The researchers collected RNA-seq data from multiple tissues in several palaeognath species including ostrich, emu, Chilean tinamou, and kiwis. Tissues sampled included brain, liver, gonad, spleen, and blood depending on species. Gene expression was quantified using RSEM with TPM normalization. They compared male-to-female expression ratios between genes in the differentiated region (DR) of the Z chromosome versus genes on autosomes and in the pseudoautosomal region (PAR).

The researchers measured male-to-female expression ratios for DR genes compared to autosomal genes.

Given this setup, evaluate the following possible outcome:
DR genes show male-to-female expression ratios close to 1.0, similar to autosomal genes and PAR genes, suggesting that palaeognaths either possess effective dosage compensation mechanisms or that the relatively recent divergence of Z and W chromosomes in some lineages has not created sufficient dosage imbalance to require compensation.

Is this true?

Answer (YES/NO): NO